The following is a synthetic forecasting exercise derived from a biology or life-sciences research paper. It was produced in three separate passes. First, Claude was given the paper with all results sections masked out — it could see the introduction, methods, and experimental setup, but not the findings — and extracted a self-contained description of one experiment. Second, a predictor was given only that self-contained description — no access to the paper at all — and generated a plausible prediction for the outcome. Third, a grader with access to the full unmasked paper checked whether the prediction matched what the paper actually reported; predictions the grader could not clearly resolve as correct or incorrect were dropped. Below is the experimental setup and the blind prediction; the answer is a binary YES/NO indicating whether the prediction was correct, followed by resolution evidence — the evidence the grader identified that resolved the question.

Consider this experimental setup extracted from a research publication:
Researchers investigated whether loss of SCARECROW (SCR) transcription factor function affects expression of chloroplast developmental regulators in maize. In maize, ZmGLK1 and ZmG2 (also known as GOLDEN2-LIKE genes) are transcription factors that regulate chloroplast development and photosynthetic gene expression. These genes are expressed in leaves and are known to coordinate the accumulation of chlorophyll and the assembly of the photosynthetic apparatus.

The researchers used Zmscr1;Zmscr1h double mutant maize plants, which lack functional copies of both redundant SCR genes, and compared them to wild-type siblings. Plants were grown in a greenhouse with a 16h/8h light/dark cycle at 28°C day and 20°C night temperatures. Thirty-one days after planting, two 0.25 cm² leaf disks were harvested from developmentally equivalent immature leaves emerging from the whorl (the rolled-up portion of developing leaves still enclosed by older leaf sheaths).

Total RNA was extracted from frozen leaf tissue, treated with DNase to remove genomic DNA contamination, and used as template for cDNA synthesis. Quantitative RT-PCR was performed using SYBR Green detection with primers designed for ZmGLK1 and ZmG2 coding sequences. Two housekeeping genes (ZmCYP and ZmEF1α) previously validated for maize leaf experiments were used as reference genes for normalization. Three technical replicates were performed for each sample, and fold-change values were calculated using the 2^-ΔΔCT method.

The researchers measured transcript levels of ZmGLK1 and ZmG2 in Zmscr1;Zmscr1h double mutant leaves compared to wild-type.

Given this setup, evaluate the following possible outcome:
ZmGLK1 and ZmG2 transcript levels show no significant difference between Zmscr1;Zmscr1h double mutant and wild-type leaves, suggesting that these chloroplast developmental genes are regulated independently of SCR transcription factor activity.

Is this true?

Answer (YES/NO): NO